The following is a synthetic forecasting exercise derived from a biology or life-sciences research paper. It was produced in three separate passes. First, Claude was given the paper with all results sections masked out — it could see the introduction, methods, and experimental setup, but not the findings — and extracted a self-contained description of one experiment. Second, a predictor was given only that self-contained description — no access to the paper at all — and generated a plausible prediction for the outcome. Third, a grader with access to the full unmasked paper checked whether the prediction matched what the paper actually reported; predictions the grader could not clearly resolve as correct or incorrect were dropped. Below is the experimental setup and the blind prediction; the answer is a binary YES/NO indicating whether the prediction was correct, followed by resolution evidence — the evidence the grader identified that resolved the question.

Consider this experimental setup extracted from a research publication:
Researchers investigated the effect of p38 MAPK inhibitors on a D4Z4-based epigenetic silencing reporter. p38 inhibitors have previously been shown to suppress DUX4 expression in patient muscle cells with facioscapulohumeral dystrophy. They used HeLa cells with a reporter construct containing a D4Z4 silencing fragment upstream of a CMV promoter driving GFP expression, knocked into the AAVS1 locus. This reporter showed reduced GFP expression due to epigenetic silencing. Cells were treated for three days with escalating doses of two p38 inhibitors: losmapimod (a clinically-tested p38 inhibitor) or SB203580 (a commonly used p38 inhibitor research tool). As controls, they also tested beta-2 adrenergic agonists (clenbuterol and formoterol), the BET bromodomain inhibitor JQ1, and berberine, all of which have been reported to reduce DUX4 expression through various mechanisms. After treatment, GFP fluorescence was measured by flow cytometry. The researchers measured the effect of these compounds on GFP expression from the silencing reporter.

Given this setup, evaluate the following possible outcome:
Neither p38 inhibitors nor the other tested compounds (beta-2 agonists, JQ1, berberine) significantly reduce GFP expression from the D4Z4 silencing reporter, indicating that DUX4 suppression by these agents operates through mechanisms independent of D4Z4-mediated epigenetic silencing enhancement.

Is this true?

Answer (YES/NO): NO